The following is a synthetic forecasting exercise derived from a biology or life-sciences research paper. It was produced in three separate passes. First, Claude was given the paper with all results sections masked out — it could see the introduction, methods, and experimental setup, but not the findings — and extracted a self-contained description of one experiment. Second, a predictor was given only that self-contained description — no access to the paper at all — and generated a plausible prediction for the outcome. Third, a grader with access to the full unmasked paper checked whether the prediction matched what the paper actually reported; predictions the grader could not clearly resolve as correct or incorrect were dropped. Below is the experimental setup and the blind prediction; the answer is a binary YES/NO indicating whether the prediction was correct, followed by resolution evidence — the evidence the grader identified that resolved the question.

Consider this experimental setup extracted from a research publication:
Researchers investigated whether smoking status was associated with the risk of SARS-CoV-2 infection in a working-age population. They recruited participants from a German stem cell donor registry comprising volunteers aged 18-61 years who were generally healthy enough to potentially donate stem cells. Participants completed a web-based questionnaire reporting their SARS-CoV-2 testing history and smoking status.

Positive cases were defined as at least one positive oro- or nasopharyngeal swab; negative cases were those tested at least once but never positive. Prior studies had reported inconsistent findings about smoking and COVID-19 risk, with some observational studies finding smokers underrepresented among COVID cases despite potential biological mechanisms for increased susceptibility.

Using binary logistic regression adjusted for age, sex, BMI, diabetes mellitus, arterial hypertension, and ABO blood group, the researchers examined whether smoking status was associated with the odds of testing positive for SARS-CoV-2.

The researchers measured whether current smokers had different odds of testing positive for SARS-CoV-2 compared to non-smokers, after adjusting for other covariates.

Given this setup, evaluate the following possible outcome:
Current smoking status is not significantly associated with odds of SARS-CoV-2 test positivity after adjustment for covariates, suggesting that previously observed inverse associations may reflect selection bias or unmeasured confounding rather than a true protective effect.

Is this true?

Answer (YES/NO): NO